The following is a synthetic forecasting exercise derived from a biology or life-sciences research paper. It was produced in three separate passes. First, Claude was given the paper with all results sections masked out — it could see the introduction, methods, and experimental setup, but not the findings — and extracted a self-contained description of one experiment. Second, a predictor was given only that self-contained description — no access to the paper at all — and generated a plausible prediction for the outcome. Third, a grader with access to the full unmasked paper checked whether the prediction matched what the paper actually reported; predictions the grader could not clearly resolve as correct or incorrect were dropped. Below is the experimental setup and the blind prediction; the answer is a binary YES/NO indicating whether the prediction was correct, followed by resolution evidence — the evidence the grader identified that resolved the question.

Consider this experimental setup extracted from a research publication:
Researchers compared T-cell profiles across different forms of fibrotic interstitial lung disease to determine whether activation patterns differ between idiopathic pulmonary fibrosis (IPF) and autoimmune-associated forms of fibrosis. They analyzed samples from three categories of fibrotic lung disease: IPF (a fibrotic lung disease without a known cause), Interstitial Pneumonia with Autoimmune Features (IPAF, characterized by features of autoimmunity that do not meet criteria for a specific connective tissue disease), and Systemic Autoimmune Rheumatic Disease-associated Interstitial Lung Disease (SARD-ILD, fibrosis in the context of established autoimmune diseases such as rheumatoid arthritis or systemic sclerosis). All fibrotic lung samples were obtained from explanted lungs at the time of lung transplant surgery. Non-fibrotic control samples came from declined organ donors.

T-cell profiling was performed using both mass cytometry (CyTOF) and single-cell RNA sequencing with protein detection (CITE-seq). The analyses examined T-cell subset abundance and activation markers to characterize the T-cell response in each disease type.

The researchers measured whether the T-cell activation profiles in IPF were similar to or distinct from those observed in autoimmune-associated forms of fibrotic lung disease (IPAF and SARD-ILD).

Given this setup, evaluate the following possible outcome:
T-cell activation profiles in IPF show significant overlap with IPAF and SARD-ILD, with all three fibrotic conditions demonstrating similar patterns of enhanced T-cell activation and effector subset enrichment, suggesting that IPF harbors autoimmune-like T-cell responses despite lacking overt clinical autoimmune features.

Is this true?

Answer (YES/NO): NO